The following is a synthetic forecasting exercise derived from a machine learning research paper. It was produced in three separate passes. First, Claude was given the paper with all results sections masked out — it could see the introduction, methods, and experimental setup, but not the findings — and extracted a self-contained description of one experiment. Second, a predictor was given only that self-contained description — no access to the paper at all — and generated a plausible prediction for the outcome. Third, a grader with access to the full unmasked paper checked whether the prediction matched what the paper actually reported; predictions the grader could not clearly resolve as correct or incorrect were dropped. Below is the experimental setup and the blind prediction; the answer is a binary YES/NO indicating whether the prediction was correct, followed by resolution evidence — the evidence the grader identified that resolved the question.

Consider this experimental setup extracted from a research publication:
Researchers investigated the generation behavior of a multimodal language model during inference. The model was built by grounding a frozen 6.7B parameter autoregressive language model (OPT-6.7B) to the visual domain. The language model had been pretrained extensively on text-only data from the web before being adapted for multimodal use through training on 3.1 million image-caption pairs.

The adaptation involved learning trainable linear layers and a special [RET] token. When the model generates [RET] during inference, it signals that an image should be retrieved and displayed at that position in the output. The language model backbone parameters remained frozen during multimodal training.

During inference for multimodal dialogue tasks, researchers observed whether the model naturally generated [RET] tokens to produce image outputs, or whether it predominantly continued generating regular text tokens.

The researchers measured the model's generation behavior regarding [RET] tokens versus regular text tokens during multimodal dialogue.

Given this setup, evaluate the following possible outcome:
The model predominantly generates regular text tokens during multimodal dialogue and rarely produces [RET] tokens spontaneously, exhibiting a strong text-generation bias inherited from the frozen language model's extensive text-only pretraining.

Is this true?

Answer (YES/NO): YES